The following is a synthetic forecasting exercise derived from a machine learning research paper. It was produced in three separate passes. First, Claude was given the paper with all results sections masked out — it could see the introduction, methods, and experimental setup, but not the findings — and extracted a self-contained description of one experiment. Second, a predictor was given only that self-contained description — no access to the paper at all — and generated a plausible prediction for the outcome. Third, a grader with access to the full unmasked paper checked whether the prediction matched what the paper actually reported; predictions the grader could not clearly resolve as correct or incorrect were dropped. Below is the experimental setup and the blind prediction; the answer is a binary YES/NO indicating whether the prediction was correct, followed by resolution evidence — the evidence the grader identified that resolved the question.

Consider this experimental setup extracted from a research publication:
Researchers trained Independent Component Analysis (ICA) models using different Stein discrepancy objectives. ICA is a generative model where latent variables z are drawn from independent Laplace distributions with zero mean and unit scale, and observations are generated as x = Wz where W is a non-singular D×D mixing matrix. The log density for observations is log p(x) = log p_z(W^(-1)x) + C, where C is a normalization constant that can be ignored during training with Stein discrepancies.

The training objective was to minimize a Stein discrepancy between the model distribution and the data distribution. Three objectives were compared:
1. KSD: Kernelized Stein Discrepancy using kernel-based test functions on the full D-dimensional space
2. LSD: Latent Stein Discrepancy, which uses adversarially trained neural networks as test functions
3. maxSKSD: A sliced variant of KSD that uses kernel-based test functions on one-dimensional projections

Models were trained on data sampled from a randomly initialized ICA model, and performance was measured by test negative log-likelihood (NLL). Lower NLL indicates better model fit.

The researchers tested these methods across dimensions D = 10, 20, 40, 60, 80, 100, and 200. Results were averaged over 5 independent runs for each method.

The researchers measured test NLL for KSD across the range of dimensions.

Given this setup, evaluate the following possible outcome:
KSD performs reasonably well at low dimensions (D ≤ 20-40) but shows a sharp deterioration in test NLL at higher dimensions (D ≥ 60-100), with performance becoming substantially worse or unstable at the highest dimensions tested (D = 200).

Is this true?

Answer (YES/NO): NO